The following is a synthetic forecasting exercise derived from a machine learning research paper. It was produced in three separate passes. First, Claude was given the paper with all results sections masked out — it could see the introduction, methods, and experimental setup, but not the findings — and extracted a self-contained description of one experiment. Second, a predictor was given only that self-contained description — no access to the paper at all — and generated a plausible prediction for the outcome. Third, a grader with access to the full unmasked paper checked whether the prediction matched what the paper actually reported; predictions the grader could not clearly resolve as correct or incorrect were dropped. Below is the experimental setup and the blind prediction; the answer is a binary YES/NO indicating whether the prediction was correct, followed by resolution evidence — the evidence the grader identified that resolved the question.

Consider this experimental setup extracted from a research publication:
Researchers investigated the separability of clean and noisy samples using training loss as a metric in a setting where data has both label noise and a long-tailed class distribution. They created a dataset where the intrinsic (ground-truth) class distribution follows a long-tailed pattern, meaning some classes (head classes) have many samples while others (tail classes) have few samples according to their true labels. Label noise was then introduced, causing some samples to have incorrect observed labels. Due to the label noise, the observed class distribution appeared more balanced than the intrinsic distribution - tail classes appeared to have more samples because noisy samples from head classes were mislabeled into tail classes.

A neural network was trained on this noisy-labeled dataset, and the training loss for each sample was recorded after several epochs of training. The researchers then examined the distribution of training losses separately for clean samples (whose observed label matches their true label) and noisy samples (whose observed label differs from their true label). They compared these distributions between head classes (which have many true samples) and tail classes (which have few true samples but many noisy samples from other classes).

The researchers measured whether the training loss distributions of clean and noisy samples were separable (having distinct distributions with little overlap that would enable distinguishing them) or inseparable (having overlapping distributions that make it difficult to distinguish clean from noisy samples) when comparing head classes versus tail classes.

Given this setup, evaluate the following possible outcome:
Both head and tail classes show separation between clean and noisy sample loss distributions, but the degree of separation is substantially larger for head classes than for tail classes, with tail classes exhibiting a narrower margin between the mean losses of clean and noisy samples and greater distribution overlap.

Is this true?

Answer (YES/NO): NO